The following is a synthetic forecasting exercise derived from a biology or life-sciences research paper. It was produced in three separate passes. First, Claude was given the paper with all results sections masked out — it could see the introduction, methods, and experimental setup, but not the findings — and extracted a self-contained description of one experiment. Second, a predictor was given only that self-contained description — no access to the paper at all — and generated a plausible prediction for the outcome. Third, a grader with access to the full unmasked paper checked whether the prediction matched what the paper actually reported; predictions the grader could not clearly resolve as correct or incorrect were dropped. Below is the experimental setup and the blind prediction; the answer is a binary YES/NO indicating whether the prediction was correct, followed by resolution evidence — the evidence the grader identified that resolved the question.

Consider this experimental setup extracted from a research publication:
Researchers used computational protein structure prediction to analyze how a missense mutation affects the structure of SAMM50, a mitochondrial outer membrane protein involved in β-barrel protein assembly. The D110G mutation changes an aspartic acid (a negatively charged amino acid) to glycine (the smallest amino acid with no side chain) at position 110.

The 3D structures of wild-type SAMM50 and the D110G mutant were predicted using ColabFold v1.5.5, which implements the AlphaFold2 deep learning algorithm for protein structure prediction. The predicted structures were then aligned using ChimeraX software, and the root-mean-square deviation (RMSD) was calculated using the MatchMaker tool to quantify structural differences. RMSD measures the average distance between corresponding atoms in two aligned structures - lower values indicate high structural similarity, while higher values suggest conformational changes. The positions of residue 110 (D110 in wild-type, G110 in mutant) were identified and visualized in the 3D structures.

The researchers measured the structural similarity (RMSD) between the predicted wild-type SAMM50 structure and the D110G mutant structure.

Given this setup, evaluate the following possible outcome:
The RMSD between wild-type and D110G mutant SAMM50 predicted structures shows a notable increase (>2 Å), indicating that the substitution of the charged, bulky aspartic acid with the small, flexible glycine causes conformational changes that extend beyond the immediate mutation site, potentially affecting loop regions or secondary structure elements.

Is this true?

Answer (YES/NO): YES